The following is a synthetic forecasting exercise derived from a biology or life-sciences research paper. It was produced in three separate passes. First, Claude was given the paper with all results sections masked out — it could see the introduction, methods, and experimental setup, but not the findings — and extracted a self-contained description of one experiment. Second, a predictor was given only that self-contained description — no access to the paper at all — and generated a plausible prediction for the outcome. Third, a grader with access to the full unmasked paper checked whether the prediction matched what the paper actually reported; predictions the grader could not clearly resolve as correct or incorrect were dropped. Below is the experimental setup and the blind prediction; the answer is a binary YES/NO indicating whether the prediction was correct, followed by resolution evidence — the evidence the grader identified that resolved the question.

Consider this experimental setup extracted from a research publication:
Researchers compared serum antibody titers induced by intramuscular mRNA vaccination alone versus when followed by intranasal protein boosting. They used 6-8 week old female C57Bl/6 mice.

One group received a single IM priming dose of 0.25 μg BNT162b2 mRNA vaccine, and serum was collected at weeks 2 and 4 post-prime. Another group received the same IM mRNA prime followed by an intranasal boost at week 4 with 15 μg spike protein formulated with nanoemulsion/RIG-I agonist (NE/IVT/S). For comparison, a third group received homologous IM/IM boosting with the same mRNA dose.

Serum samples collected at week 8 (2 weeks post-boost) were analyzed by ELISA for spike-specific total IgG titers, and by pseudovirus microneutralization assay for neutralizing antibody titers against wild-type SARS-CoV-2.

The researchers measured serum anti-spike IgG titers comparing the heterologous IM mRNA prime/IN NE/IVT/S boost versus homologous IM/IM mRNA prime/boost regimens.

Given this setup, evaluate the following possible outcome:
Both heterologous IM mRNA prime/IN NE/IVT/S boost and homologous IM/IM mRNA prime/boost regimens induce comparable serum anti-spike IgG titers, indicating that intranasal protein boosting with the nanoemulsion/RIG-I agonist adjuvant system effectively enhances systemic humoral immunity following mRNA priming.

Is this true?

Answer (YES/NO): YES